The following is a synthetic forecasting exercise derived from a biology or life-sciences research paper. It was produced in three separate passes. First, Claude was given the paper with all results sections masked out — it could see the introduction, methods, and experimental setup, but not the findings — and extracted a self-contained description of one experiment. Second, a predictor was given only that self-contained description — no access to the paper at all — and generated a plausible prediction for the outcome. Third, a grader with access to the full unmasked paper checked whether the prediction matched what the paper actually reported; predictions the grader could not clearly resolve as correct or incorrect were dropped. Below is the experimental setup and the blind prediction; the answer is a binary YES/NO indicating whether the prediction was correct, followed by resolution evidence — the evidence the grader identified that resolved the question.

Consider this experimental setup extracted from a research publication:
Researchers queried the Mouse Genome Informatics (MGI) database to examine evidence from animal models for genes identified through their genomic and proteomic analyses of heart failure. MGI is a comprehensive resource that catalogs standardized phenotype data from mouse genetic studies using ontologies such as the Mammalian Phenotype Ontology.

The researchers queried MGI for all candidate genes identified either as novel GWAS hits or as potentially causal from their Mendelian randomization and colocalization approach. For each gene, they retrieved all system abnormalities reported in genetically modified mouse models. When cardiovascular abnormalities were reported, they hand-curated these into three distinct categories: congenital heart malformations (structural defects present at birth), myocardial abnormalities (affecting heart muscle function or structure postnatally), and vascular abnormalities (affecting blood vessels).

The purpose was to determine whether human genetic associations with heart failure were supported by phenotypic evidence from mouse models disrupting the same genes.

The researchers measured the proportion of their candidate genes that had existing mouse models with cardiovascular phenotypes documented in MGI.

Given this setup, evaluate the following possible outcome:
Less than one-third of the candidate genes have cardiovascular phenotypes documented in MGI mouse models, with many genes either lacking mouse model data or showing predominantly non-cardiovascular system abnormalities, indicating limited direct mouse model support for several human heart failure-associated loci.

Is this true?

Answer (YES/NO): NO